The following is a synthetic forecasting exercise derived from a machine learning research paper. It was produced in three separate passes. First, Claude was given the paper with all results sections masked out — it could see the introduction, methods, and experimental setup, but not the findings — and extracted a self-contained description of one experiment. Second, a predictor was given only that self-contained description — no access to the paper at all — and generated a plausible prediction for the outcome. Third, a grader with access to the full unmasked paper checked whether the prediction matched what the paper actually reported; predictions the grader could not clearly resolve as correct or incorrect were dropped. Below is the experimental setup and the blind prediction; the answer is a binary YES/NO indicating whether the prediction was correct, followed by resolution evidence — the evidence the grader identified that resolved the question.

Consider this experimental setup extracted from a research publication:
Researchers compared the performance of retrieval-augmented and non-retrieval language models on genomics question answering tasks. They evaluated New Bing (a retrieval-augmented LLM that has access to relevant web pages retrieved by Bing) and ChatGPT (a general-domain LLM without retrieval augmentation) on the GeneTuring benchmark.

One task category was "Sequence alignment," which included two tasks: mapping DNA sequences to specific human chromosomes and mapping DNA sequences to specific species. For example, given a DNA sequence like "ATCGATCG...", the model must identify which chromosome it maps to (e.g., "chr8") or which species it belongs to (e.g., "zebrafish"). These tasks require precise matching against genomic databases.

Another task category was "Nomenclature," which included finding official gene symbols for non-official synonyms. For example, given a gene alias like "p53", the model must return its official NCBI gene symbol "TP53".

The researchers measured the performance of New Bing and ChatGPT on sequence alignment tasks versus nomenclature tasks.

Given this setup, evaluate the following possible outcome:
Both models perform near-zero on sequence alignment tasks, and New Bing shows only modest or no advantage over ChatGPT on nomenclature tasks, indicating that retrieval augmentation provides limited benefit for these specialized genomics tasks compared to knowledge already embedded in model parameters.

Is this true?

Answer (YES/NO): NO